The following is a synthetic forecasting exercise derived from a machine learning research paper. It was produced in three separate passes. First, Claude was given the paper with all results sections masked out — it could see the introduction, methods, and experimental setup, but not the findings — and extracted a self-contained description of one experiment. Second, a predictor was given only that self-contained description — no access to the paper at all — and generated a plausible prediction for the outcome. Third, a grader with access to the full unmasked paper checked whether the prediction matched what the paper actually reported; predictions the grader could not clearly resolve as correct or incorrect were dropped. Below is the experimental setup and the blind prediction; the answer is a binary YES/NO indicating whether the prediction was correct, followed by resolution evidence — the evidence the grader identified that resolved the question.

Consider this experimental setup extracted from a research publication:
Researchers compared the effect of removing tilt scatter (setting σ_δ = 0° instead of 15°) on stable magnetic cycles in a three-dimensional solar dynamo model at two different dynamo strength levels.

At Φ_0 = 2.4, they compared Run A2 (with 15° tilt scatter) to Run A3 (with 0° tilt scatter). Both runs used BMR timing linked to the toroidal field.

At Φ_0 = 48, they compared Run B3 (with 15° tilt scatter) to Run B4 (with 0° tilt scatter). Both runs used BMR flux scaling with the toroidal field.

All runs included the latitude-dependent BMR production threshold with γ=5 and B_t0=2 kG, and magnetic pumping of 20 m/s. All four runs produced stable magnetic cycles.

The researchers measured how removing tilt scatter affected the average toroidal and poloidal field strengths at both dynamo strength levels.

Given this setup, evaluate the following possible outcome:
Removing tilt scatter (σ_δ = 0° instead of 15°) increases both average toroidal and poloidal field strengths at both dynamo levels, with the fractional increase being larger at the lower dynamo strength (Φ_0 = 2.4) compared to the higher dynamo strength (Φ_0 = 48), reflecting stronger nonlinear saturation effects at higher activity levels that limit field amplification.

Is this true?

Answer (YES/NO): NO